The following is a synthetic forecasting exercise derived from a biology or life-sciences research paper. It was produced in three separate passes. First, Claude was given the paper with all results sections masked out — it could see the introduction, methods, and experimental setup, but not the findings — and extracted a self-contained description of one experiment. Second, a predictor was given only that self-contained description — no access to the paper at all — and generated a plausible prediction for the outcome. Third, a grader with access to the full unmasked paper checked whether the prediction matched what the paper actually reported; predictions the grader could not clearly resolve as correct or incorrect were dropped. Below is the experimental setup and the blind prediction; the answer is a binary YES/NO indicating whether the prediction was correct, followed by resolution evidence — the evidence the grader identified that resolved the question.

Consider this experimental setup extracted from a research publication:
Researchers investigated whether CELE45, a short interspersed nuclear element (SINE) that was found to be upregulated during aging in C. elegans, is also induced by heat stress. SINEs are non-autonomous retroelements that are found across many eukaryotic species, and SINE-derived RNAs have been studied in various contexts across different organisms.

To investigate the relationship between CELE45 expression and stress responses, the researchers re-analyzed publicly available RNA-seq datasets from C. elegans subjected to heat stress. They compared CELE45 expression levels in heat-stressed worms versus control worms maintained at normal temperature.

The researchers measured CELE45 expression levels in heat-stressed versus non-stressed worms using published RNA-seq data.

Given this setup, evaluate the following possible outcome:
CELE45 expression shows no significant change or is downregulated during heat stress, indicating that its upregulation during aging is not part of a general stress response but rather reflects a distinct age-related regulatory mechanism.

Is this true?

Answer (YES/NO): NO